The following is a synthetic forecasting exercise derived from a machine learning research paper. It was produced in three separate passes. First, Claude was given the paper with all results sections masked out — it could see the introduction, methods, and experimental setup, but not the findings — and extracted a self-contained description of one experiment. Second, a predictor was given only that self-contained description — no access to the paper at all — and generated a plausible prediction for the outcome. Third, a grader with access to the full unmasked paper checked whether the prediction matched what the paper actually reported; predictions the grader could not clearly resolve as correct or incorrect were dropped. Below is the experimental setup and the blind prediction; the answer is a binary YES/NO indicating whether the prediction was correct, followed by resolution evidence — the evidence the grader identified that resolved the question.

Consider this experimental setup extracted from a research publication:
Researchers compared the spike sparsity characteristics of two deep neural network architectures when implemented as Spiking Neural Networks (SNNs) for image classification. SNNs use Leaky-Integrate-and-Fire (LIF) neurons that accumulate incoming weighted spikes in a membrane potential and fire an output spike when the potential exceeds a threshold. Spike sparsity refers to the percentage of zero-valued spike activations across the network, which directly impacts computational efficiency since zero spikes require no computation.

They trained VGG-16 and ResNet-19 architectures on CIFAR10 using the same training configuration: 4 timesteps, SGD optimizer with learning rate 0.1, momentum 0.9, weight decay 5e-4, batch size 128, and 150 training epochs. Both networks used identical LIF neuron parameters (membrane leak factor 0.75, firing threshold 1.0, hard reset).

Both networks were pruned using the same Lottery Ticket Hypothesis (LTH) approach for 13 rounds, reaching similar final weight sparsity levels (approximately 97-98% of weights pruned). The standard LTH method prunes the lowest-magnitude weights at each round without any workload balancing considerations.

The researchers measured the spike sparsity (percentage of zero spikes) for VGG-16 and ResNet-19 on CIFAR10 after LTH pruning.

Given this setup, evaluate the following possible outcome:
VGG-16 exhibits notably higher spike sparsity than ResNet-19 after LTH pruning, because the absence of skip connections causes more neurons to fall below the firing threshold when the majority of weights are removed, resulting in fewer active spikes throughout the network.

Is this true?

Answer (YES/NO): YES